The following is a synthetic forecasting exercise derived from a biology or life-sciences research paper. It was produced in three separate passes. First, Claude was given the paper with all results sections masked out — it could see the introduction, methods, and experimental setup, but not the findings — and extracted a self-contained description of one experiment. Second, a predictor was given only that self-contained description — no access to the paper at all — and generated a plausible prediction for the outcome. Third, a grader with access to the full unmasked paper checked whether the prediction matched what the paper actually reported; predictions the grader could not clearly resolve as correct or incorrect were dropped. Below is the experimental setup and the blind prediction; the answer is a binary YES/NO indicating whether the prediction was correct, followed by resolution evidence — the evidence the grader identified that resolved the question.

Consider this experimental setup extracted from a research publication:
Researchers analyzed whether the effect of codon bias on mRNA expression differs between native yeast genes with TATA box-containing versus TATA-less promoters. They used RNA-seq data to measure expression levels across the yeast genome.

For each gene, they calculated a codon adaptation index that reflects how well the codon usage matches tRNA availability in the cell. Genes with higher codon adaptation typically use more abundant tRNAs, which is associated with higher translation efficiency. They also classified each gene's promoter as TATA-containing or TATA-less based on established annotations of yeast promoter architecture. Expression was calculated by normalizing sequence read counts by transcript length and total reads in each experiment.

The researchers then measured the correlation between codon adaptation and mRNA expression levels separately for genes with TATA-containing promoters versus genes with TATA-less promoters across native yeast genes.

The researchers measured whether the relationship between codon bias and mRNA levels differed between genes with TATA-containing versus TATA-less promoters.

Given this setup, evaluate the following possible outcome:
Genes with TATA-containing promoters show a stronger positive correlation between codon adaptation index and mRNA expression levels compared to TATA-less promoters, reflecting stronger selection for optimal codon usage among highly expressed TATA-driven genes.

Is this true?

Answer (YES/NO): NO